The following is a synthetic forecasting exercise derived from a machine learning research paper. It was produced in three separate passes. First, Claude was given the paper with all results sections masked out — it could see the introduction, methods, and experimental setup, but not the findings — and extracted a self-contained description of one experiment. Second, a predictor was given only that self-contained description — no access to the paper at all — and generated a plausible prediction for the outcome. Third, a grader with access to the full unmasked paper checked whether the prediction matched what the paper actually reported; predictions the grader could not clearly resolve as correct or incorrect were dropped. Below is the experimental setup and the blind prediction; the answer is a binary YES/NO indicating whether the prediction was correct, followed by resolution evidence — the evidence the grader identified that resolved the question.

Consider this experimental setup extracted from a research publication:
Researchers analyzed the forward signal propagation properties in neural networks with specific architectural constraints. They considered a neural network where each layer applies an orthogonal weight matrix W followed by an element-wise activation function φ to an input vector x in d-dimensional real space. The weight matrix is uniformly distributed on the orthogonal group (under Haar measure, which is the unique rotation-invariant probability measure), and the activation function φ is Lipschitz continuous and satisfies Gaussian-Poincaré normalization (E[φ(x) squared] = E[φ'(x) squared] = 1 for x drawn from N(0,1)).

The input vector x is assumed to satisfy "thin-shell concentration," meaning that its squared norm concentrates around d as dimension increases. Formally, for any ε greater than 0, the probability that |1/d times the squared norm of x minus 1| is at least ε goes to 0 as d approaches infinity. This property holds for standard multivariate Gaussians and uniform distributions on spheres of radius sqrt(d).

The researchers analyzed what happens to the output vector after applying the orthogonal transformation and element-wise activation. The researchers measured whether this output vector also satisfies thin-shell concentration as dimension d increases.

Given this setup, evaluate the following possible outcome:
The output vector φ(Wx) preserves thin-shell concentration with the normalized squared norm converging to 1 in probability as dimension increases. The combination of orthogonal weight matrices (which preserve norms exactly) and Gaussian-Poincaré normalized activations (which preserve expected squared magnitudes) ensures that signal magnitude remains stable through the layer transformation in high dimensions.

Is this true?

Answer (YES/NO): YES